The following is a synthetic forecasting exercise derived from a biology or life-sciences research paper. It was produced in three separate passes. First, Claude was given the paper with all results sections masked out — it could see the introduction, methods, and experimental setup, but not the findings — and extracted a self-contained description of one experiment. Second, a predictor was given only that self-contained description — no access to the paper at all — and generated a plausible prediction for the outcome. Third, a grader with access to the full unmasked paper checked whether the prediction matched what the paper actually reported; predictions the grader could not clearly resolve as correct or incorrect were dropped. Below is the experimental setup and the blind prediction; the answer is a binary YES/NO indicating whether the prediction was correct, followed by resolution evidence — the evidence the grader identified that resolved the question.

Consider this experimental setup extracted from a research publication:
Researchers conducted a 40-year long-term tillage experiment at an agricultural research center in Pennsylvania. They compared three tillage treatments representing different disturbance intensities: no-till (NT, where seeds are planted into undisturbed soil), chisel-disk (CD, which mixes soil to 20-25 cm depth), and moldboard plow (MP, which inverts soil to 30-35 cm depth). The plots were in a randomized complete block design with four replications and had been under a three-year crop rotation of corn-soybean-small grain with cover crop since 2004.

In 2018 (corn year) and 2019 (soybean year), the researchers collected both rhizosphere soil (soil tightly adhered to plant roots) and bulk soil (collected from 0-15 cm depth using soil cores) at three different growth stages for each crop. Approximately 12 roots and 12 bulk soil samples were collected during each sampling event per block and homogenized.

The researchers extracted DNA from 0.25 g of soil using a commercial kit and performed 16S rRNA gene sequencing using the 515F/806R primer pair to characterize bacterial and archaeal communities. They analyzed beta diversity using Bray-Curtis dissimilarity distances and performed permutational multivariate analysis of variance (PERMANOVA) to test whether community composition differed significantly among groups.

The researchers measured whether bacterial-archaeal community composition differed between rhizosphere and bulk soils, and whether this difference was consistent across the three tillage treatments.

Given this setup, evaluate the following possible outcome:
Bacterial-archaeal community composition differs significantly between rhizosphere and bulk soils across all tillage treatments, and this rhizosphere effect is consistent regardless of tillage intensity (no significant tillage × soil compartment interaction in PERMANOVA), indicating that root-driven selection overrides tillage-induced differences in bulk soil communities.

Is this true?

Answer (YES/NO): NO